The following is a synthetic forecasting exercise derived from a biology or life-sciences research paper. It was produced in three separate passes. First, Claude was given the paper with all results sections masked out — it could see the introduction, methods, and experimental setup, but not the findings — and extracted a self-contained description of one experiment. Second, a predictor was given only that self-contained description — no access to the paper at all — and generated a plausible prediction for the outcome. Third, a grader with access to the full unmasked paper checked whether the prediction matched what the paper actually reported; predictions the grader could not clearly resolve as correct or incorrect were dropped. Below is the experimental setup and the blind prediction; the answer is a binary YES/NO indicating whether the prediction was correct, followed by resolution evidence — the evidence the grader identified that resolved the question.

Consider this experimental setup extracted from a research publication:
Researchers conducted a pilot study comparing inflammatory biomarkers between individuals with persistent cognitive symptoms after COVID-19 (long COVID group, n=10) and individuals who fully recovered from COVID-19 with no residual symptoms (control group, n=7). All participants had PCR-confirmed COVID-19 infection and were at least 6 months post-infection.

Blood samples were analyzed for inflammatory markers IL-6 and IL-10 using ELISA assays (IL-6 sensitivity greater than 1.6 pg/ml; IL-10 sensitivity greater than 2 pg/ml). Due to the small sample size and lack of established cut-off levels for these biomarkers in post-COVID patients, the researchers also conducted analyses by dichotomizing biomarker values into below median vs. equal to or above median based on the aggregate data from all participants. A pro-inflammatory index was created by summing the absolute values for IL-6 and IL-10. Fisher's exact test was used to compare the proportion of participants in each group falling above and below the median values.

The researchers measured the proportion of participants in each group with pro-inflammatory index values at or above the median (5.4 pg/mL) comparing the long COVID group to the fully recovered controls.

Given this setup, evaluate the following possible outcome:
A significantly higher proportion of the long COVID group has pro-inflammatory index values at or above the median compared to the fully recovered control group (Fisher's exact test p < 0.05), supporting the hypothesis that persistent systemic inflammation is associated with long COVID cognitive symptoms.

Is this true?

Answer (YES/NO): YES